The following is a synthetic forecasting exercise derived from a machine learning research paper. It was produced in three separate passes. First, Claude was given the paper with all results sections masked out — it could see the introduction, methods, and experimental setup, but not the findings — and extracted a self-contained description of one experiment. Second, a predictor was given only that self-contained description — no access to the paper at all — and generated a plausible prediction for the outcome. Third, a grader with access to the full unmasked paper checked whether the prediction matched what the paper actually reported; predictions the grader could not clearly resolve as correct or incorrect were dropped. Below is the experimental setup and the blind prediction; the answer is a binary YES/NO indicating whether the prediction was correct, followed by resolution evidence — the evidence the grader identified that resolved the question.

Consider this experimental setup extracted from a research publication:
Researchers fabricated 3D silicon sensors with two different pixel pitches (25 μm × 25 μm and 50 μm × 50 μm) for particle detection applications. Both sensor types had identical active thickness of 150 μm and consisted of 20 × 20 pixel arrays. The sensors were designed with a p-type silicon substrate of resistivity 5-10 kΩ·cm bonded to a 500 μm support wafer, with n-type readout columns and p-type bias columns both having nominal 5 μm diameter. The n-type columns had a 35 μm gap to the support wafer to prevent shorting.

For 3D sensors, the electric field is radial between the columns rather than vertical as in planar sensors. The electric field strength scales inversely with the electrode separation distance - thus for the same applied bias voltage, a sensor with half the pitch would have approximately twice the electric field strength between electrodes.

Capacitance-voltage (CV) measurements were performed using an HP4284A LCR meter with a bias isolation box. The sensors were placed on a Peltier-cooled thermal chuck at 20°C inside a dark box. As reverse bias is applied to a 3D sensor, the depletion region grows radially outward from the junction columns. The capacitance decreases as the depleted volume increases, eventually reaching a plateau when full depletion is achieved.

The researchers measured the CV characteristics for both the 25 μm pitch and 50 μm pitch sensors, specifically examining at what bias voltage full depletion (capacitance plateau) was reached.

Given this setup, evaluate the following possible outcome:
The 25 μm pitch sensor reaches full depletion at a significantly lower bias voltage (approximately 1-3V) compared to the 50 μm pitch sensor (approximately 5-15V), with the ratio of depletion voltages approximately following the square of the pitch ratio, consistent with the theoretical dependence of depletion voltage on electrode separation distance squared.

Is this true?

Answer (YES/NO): NO